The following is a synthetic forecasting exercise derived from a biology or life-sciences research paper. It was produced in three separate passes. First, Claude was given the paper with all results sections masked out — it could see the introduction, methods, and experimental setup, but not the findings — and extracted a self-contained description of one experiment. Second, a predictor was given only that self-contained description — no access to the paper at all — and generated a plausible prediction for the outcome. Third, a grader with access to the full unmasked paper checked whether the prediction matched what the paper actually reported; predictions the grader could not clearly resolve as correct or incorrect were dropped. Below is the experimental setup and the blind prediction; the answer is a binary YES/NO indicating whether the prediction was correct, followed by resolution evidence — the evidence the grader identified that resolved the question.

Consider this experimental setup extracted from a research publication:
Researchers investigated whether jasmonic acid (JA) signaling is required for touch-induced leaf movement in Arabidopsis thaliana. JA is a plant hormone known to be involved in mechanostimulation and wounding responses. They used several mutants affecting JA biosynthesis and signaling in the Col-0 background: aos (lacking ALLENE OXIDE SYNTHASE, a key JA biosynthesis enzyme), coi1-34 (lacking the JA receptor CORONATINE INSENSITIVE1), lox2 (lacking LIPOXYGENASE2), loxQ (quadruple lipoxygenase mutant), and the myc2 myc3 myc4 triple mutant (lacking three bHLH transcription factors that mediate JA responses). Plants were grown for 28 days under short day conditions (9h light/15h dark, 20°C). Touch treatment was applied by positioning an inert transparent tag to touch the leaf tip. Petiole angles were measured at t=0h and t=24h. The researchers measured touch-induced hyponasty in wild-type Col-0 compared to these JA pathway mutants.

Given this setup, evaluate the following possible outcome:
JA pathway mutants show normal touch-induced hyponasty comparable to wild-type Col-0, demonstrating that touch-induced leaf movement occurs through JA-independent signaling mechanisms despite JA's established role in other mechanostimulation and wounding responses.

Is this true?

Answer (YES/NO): NO